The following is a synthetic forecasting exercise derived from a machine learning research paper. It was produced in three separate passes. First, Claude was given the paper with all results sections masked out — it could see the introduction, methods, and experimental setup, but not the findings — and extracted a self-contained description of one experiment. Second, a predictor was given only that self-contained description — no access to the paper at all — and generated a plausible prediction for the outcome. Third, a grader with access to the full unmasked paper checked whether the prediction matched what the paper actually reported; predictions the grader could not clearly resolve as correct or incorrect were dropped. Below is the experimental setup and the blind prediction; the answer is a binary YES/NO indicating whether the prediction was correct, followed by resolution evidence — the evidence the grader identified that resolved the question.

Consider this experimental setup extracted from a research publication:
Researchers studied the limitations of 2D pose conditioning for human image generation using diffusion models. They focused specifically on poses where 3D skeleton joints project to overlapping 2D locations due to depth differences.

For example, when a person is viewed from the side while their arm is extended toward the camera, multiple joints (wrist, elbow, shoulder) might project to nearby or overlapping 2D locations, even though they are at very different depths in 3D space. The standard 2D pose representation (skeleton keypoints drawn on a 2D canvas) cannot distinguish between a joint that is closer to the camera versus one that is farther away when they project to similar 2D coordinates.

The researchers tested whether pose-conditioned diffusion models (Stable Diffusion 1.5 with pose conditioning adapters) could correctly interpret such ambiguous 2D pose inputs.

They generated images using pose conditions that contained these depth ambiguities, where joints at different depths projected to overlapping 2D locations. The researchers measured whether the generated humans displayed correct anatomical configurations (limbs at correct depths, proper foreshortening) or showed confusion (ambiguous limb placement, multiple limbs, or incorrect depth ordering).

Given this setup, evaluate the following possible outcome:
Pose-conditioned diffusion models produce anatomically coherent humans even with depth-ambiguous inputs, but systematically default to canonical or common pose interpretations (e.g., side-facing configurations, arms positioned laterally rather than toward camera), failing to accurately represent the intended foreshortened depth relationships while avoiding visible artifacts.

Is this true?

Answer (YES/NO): NO